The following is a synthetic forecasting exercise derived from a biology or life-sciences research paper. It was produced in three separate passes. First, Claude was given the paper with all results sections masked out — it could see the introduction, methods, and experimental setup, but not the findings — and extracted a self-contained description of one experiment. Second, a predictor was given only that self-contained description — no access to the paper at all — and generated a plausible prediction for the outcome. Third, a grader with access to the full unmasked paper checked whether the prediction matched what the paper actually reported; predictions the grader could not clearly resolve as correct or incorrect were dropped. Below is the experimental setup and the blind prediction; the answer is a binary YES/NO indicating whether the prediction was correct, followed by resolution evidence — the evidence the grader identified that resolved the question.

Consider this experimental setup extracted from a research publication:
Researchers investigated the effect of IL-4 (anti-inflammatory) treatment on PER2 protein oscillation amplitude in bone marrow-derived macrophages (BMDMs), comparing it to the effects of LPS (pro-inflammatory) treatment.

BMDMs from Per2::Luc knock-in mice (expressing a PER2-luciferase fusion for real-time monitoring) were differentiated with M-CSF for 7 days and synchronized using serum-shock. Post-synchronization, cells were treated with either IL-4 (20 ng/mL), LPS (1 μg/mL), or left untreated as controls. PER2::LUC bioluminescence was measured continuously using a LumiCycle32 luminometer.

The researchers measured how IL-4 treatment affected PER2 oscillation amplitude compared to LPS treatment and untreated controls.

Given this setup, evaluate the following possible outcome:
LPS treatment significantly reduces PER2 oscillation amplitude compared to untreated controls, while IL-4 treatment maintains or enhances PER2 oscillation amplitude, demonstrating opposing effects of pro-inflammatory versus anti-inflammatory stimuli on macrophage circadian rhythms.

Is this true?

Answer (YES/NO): YES